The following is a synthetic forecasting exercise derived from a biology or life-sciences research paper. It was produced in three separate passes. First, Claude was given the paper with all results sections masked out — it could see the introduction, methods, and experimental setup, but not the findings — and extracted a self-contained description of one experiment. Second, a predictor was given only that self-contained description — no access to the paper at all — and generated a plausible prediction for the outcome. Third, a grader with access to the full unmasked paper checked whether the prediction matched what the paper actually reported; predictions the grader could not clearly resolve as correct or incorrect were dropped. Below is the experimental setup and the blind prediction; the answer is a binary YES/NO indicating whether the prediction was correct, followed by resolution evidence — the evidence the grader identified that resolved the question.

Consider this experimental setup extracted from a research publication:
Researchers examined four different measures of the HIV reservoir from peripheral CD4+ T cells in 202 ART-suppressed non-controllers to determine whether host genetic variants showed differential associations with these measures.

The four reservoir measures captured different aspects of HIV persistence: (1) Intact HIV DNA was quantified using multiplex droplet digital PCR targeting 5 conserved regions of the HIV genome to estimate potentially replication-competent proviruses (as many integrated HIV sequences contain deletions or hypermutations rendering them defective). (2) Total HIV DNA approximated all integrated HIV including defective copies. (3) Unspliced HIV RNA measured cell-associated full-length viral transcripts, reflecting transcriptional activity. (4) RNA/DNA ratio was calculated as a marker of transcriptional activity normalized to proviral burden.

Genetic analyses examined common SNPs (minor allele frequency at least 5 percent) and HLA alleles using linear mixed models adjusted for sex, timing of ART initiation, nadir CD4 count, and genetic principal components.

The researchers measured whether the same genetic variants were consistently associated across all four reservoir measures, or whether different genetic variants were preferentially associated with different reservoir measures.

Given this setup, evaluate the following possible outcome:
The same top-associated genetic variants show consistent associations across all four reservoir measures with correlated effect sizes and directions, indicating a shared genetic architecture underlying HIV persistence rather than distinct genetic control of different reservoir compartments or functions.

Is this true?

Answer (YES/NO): NO